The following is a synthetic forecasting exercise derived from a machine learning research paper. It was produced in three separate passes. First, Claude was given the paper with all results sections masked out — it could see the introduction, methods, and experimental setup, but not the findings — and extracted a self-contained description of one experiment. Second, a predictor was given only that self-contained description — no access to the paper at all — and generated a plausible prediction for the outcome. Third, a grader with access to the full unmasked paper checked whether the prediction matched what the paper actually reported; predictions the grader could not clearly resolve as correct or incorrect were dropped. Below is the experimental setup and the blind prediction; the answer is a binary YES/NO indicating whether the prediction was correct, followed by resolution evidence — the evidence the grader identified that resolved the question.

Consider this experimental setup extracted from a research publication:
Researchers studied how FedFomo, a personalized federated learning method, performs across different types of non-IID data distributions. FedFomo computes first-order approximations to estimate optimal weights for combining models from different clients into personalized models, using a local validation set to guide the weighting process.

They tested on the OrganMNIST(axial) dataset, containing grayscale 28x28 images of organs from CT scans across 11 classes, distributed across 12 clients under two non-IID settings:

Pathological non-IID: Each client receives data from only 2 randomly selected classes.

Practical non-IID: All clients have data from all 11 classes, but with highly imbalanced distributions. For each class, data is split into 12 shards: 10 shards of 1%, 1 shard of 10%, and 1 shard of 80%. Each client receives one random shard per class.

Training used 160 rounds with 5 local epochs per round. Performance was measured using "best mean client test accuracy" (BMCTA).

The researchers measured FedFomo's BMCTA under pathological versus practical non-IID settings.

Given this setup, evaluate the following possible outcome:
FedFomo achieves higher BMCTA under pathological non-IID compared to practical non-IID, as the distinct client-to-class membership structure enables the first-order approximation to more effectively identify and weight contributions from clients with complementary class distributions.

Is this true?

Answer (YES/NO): YES